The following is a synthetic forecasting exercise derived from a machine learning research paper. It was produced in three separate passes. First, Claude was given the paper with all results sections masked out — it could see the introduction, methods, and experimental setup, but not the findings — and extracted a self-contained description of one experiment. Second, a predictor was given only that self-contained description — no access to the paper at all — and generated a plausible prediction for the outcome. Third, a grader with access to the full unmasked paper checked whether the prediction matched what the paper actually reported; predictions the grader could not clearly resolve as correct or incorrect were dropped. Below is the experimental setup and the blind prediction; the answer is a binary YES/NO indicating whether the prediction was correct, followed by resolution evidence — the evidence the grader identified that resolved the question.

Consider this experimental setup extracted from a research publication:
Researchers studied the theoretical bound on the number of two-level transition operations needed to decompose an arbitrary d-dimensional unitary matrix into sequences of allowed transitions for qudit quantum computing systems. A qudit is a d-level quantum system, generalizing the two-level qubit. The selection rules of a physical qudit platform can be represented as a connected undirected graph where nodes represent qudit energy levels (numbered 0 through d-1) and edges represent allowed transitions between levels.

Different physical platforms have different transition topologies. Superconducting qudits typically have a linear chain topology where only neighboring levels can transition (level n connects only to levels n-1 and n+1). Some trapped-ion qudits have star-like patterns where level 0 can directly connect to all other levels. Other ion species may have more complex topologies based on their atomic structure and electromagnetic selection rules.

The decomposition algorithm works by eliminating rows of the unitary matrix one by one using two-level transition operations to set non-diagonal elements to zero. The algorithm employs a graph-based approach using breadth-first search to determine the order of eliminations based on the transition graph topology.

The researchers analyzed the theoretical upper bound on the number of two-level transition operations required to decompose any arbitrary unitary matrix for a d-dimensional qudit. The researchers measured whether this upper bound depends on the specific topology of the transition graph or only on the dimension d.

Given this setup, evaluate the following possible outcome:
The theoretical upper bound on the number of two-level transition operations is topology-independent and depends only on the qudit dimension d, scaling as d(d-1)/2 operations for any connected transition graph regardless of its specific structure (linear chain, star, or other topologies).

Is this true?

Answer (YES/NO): YES